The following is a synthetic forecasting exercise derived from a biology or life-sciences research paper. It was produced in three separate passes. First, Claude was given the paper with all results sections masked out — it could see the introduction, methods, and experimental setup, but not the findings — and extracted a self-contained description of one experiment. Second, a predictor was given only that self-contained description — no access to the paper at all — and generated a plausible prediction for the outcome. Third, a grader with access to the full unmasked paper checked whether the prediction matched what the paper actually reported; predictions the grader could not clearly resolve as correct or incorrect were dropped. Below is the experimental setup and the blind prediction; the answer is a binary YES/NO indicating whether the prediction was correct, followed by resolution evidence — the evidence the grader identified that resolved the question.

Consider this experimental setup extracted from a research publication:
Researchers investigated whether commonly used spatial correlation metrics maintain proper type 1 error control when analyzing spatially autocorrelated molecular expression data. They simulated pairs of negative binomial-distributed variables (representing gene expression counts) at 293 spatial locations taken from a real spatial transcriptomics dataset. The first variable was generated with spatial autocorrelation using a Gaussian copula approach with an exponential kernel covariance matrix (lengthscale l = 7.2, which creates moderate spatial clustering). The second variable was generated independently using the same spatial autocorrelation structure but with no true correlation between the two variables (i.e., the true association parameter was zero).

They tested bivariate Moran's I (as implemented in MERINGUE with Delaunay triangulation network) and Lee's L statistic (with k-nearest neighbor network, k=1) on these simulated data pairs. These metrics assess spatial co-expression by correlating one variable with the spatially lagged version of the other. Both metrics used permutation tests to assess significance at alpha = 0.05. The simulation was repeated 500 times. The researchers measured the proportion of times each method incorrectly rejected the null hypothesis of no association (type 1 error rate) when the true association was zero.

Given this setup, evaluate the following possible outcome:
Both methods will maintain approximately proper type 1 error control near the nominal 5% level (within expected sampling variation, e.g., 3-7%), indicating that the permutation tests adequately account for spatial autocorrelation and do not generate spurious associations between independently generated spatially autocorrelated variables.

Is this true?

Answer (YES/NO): NO